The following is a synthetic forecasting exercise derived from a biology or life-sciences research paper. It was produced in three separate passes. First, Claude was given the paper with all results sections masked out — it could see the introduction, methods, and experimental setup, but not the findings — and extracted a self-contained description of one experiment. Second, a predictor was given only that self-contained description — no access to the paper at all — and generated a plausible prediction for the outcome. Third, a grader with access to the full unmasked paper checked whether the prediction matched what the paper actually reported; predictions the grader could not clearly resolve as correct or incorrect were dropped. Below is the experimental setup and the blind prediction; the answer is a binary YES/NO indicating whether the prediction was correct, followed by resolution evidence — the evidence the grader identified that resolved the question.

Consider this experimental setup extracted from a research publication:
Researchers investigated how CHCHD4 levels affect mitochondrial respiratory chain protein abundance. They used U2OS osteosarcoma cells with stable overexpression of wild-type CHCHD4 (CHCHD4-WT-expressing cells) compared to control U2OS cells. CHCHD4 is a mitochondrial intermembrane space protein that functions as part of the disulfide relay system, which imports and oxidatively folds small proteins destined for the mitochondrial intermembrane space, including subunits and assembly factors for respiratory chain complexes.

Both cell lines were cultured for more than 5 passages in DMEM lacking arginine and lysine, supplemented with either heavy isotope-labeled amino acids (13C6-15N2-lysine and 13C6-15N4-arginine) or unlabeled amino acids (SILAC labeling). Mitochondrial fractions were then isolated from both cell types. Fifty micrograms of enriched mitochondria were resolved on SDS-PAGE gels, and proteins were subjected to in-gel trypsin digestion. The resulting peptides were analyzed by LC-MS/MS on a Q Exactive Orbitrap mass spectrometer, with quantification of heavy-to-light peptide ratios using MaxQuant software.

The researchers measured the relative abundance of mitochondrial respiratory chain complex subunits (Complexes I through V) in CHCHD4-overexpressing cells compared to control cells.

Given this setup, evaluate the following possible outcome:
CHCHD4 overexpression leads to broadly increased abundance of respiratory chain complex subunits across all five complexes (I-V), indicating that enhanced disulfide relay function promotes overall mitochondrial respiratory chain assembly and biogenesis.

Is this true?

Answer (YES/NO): NO